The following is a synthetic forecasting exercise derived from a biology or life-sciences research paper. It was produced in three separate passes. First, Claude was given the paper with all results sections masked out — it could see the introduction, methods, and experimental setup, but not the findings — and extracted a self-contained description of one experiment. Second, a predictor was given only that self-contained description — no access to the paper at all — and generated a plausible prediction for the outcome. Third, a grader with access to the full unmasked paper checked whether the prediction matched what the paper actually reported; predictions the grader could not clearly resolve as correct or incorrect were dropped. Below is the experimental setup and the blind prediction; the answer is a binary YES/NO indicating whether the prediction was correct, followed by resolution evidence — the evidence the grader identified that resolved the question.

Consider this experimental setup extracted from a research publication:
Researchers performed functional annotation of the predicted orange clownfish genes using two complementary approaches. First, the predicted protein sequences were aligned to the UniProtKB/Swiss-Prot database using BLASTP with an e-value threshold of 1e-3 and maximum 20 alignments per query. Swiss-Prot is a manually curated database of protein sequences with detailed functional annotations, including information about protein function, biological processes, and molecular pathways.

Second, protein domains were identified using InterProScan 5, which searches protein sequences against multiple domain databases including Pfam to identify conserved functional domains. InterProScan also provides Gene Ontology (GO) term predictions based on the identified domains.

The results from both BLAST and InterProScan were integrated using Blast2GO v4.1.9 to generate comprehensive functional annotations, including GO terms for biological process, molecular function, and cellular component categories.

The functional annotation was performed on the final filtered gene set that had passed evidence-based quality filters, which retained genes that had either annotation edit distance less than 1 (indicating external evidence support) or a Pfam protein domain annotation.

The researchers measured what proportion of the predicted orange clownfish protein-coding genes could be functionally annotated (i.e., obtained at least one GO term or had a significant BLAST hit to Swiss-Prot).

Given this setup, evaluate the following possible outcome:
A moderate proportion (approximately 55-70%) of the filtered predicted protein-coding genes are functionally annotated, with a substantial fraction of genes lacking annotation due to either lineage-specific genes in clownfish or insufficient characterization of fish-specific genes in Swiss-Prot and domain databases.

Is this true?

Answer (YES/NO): NO